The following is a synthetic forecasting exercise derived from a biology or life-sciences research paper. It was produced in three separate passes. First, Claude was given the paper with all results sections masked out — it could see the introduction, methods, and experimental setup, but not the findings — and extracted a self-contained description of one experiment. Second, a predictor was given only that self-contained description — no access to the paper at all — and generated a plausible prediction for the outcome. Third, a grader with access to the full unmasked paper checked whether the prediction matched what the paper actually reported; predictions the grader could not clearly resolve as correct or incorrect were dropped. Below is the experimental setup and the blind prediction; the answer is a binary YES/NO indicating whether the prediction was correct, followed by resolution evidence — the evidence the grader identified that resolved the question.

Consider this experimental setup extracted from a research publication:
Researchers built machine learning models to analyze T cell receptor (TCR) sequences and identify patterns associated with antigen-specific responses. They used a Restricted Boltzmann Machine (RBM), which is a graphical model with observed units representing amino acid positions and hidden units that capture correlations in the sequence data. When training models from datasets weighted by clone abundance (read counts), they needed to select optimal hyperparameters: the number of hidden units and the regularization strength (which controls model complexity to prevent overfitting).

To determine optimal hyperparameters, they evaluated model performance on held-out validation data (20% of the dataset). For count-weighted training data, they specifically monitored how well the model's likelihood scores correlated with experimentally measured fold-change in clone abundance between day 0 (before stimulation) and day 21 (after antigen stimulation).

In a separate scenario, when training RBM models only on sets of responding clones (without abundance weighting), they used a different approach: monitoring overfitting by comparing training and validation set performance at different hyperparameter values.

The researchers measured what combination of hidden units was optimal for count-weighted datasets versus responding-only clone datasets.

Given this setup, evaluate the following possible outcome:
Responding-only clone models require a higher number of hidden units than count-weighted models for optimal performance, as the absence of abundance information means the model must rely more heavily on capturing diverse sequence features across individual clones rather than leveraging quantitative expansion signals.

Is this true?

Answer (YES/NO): NO